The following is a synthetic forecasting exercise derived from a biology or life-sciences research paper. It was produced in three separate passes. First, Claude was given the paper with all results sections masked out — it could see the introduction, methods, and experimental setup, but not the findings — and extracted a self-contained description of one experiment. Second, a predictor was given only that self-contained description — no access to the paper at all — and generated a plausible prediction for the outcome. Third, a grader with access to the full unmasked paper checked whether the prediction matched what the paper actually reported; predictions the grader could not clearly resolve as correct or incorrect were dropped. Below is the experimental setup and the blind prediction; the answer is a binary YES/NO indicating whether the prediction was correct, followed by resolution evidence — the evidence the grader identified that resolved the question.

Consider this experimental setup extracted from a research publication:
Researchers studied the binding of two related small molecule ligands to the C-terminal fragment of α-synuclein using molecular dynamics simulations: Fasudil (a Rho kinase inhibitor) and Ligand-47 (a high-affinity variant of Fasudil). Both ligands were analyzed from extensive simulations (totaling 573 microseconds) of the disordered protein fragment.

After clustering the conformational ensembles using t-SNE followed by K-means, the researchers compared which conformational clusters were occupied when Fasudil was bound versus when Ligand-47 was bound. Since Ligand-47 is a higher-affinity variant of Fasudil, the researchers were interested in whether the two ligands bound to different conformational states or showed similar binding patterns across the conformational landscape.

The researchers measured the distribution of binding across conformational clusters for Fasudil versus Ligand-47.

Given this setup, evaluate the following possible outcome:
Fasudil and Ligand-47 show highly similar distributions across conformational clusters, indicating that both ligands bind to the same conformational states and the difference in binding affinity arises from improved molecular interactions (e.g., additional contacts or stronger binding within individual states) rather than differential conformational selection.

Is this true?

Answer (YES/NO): YES